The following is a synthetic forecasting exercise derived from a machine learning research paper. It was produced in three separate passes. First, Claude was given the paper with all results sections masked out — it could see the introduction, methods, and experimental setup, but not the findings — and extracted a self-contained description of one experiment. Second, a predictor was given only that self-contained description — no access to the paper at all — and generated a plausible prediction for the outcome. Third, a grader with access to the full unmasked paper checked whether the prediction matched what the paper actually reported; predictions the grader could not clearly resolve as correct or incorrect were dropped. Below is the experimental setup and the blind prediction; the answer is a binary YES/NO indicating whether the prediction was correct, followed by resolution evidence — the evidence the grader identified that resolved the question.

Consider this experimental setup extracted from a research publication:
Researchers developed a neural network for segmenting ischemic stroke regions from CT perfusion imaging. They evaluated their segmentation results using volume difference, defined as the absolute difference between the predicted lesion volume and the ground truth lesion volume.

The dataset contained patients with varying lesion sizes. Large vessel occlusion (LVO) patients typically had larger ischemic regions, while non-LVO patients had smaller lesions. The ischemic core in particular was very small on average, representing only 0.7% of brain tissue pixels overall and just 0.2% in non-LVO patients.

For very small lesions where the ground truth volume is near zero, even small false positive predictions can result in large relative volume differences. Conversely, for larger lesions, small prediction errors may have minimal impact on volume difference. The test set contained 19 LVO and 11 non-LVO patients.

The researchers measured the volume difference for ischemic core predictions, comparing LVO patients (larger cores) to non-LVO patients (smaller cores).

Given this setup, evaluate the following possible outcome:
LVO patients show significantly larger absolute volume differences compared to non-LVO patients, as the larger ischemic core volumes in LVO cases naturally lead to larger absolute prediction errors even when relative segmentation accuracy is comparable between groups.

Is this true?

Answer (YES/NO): NO